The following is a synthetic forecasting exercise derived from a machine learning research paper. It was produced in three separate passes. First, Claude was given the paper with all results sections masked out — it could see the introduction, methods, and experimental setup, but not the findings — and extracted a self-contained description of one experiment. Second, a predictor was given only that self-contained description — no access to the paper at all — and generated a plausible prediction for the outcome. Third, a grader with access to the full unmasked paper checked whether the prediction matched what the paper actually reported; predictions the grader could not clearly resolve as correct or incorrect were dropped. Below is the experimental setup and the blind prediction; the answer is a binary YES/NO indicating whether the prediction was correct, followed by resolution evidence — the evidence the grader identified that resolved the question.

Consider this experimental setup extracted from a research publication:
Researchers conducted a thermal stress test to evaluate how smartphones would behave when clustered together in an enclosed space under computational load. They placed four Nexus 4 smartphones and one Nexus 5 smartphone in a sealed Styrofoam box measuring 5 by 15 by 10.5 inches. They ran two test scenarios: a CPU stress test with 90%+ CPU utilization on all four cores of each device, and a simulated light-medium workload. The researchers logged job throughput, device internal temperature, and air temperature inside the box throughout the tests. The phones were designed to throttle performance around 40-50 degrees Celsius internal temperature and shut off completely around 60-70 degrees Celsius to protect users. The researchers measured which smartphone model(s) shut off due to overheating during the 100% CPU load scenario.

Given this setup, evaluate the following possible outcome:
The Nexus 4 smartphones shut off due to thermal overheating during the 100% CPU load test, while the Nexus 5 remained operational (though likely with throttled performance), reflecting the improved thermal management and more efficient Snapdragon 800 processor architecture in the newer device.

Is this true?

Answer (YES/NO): YES